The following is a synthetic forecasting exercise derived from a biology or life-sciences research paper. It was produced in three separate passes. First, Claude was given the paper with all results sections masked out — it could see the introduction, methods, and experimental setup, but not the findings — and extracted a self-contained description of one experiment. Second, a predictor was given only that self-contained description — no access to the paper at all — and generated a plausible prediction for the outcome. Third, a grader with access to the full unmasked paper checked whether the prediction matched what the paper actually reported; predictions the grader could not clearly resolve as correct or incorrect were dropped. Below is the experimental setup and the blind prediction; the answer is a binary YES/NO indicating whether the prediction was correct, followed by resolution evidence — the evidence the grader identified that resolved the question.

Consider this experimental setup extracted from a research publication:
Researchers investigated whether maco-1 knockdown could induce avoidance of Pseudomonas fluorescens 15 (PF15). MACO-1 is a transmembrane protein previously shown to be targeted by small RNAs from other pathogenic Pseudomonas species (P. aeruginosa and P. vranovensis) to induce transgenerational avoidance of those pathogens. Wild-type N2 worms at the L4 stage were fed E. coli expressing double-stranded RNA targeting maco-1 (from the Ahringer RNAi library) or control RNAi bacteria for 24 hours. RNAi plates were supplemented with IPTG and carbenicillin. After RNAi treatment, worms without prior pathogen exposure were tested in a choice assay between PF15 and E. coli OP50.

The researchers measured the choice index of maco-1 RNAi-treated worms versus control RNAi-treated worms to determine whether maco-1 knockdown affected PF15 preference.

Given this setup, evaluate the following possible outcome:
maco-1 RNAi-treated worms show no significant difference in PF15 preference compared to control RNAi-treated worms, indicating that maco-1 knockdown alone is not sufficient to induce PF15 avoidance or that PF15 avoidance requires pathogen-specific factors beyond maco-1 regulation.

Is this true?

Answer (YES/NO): NO